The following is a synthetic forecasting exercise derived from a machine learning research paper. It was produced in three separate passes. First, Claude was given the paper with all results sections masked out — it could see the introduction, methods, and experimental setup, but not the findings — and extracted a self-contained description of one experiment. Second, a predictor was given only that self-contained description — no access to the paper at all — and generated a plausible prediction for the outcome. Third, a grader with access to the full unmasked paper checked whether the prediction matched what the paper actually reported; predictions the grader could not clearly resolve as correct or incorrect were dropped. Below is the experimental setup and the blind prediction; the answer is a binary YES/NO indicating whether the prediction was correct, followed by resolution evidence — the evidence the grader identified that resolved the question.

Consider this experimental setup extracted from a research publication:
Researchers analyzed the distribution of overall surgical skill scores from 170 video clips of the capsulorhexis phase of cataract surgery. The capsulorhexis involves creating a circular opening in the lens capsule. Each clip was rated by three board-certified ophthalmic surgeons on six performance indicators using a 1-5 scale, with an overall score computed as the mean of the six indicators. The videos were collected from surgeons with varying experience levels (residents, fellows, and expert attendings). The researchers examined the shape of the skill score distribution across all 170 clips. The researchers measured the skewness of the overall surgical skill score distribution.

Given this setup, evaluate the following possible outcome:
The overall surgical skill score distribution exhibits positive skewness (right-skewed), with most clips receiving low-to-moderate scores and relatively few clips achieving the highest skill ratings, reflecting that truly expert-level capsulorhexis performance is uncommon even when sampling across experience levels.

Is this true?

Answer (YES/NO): NO